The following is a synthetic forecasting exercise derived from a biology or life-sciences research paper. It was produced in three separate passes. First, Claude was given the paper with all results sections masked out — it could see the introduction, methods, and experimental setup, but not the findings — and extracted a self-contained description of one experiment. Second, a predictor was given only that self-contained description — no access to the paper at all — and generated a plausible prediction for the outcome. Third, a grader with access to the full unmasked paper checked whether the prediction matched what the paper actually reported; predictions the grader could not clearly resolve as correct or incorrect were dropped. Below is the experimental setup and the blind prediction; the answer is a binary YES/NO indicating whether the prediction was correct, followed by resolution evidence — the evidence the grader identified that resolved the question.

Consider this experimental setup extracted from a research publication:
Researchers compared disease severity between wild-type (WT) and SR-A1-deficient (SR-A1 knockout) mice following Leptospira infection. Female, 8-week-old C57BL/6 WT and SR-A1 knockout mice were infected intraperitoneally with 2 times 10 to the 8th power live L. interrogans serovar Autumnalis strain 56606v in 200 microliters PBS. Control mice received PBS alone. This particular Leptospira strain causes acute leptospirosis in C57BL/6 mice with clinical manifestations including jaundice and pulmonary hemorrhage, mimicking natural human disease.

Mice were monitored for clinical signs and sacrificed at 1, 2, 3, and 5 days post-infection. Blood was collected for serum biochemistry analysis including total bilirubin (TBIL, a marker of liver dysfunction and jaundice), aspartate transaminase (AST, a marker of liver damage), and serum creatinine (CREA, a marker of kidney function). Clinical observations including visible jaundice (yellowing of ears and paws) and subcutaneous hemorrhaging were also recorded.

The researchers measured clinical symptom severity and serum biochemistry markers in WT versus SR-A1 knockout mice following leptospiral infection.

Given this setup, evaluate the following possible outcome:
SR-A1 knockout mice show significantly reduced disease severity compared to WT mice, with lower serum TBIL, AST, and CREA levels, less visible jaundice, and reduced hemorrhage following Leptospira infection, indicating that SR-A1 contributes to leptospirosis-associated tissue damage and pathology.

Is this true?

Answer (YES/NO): NO